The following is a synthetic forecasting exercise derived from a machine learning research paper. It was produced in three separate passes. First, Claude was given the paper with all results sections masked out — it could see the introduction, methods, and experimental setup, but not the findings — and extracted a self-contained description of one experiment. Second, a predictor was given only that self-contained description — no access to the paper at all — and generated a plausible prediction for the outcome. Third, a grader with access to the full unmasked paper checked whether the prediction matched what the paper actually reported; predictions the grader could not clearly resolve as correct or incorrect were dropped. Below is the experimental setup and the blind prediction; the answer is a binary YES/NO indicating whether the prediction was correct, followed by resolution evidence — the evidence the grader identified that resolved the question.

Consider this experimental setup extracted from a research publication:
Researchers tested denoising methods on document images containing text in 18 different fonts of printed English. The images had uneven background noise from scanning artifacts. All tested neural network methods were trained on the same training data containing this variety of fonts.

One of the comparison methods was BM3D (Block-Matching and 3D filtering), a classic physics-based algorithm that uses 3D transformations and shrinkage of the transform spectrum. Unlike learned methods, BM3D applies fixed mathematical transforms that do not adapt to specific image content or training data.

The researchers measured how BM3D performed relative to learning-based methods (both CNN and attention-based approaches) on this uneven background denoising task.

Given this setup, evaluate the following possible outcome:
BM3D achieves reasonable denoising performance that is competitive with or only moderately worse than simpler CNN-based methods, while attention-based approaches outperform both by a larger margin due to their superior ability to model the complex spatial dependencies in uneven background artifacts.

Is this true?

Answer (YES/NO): NO